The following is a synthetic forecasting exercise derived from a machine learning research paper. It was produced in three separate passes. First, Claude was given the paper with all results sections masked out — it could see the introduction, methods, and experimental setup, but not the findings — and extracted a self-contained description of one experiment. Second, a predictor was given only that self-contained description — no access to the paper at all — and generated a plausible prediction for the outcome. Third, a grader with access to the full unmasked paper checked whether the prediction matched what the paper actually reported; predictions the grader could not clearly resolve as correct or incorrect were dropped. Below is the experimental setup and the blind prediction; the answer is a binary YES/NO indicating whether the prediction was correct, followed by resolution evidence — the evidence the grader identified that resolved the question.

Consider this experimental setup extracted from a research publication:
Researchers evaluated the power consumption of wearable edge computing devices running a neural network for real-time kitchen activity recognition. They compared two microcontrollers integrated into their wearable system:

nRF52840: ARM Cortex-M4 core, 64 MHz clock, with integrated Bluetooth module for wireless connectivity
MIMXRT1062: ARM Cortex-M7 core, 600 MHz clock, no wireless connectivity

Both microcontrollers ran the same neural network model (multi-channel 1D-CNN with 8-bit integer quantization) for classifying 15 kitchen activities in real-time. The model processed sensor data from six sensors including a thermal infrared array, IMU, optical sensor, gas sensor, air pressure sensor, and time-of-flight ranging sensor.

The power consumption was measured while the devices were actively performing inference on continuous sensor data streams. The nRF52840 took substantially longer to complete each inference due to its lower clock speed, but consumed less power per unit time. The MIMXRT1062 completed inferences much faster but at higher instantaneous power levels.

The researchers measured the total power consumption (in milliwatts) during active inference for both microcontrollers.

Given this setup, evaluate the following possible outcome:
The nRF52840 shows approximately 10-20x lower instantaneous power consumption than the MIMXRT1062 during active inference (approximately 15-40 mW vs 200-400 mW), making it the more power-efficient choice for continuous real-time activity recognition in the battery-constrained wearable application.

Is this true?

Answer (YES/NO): NO